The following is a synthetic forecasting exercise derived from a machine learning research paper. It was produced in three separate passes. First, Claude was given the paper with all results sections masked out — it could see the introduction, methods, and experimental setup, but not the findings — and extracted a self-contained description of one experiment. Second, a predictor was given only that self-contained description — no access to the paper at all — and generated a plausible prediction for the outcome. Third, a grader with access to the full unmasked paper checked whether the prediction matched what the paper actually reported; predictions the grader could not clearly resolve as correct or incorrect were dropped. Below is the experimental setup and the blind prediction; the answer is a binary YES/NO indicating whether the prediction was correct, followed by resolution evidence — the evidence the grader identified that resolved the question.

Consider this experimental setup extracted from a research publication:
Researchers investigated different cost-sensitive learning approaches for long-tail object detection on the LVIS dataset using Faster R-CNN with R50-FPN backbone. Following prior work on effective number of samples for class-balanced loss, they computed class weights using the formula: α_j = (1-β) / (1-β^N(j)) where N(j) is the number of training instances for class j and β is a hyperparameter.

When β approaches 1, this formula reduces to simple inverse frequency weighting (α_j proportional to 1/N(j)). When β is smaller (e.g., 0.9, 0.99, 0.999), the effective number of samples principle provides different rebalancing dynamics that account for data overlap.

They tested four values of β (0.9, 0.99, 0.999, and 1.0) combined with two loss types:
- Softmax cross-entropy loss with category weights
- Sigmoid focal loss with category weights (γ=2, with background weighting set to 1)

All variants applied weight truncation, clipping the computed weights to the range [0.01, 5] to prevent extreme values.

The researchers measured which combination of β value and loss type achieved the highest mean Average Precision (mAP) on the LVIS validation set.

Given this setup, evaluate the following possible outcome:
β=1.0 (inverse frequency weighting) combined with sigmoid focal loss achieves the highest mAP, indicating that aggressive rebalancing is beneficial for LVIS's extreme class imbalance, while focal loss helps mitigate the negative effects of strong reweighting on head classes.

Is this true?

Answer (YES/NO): NO